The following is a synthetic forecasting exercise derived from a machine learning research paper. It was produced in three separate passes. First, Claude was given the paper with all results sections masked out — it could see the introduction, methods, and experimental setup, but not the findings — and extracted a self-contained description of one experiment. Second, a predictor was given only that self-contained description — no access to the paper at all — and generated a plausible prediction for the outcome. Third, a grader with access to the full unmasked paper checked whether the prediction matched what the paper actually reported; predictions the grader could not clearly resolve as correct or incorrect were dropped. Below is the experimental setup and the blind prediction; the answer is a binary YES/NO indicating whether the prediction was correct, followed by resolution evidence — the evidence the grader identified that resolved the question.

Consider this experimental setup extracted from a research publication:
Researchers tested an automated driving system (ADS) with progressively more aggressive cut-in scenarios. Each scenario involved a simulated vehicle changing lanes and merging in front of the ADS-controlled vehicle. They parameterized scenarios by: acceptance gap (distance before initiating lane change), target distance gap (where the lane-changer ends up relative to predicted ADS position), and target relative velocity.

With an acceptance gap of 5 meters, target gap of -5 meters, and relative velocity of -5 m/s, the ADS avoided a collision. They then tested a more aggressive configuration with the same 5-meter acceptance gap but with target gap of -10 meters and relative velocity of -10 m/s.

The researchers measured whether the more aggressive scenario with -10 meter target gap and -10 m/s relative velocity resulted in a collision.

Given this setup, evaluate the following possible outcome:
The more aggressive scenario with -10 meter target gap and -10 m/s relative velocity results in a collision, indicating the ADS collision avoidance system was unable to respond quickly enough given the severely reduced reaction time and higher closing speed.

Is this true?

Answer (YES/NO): YES